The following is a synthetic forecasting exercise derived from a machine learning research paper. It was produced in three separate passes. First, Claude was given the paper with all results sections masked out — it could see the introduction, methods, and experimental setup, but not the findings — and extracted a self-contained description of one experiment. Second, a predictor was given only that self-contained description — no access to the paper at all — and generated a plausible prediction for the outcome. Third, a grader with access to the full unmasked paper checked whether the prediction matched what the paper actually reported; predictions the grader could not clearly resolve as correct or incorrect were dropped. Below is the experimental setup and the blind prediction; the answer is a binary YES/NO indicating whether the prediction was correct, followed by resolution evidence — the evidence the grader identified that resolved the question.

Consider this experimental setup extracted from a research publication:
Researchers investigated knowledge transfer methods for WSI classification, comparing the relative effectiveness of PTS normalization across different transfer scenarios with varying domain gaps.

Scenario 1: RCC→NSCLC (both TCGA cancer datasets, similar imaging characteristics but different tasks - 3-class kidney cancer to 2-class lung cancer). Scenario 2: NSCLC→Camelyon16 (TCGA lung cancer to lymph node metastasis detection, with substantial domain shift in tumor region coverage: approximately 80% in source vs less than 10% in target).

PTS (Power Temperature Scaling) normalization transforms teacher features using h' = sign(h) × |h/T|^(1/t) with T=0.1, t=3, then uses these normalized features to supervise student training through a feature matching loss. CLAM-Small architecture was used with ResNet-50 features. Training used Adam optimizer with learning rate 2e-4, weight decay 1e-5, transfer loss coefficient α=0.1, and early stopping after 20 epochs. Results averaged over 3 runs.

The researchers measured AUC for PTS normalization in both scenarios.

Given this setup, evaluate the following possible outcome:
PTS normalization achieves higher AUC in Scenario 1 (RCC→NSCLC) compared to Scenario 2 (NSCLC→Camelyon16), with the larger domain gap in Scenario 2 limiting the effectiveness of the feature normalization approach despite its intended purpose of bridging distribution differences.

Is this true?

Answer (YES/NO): YES